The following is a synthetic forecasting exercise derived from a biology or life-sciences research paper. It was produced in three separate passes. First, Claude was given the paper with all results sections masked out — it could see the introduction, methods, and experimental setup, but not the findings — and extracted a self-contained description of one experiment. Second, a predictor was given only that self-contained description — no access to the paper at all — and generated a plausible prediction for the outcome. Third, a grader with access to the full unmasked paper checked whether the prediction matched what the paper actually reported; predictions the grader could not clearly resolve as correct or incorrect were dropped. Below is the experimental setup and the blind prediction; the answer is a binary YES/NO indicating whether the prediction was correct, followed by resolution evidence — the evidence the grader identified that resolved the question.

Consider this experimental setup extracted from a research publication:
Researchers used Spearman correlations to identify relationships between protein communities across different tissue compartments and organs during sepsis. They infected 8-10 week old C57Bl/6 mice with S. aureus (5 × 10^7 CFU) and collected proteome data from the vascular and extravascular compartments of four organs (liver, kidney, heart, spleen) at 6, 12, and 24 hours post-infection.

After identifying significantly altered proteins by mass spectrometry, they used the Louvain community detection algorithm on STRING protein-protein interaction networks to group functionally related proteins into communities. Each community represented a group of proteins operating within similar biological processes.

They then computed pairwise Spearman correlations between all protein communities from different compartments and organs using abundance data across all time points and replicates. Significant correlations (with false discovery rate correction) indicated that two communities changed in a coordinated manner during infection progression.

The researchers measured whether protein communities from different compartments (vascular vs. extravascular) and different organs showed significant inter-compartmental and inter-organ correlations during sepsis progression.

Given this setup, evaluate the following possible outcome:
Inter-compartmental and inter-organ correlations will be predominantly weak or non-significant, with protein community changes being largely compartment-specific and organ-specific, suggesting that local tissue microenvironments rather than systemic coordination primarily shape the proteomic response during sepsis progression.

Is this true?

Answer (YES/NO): NO